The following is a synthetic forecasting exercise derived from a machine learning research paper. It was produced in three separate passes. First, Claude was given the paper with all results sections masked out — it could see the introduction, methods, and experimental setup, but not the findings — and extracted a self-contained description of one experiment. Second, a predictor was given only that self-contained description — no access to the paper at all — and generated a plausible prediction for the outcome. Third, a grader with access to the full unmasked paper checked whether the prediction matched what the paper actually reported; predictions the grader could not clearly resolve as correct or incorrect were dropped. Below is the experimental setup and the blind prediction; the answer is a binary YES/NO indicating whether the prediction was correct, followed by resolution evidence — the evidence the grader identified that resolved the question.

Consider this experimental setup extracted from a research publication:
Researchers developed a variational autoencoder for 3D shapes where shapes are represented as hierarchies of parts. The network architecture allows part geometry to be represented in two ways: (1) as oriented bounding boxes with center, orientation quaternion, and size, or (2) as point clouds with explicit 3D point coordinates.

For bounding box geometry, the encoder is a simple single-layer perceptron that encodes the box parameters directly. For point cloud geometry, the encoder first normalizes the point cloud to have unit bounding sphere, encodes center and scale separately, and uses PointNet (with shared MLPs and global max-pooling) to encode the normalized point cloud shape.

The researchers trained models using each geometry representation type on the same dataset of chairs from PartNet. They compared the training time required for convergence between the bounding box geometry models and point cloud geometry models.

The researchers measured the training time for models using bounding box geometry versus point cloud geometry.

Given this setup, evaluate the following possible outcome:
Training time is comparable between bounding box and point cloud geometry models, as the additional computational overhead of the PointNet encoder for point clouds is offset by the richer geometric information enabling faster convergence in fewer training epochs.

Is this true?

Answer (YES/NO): NO